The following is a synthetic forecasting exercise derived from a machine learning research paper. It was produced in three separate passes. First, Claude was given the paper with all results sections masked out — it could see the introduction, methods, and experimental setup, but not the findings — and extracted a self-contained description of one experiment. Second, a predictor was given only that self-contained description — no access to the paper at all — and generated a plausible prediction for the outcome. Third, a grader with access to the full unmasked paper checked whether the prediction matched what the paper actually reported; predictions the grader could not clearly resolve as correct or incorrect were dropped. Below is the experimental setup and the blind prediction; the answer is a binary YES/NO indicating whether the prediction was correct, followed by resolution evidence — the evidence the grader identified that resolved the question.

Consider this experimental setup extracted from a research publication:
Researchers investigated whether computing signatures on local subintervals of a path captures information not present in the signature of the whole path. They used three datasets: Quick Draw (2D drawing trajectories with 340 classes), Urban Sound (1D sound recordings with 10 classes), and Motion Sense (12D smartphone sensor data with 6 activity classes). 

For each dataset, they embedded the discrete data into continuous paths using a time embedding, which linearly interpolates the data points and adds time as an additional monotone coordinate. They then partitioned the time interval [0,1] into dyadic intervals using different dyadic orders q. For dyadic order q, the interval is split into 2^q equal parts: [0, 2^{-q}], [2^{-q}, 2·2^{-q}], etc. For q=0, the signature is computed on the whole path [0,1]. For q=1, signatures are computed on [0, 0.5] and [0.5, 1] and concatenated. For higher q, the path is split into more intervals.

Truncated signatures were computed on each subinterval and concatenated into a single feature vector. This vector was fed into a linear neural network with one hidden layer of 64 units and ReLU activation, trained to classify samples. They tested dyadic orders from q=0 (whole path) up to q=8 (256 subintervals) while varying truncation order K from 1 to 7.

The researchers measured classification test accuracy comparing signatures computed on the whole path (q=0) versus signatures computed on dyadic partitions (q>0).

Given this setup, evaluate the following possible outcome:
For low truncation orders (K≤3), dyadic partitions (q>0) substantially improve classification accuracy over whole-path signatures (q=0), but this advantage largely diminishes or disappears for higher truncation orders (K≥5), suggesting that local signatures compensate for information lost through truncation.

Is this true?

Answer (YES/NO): NO